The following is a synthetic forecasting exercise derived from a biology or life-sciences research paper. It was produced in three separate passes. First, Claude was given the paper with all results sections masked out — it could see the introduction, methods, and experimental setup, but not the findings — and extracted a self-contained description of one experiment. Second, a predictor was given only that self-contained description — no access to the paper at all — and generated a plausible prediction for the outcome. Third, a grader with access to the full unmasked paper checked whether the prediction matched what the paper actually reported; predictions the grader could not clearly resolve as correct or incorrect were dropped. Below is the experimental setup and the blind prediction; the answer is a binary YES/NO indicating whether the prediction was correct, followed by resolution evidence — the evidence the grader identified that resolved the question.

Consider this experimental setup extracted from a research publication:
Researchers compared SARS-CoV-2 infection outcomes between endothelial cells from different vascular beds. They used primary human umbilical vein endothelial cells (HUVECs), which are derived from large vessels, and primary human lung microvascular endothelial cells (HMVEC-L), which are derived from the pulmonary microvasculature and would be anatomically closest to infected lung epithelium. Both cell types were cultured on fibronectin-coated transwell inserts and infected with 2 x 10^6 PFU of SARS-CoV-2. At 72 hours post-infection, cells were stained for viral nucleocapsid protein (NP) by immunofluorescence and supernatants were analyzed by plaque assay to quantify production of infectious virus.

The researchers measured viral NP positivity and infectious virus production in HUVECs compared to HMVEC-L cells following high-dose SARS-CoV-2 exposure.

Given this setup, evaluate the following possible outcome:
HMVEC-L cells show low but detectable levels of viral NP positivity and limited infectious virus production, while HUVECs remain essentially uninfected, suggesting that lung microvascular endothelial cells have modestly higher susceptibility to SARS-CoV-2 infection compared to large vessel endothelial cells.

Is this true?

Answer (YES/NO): NO